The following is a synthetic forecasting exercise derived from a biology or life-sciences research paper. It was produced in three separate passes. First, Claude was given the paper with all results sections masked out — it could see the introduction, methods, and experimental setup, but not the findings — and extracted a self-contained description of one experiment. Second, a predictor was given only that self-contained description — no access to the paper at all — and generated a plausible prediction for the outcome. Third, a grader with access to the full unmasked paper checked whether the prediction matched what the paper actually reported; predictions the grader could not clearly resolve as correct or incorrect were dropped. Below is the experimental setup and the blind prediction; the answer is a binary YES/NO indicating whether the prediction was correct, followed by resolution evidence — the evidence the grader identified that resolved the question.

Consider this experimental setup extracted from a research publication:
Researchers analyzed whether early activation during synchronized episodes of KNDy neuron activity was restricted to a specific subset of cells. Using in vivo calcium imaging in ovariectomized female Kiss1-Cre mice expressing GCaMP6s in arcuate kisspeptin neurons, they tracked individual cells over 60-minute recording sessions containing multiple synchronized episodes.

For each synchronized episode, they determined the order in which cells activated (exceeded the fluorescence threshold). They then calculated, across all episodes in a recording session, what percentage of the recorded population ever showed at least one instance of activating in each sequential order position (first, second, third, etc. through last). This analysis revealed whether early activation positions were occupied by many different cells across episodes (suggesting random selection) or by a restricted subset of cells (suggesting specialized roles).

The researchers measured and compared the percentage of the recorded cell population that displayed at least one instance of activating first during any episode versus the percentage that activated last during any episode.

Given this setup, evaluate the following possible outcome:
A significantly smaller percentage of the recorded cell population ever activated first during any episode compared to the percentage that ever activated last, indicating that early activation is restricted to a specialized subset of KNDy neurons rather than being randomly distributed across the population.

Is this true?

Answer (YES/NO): NO